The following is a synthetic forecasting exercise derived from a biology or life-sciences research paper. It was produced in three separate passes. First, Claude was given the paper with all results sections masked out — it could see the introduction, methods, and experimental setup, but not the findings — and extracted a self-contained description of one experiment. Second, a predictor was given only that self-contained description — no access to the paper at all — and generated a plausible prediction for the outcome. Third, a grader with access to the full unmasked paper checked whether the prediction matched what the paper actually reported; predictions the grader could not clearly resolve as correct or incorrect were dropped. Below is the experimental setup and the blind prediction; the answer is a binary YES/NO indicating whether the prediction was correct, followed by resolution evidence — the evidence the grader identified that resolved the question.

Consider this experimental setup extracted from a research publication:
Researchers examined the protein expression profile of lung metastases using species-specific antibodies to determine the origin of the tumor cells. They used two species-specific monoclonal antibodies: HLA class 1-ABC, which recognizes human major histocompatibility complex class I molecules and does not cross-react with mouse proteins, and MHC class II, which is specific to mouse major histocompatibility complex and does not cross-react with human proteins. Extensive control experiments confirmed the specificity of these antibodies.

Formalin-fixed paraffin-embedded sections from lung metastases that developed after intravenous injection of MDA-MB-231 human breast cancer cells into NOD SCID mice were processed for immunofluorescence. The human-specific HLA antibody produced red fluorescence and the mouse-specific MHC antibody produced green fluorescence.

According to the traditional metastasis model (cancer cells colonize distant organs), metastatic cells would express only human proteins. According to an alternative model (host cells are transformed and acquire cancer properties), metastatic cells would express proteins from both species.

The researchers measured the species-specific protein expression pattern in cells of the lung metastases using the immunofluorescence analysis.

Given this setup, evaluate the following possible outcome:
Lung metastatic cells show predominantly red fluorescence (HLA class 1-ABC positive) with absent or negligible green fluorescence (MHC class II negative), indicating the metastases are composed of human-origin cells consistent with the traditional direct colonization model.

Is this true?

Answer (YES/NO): NO